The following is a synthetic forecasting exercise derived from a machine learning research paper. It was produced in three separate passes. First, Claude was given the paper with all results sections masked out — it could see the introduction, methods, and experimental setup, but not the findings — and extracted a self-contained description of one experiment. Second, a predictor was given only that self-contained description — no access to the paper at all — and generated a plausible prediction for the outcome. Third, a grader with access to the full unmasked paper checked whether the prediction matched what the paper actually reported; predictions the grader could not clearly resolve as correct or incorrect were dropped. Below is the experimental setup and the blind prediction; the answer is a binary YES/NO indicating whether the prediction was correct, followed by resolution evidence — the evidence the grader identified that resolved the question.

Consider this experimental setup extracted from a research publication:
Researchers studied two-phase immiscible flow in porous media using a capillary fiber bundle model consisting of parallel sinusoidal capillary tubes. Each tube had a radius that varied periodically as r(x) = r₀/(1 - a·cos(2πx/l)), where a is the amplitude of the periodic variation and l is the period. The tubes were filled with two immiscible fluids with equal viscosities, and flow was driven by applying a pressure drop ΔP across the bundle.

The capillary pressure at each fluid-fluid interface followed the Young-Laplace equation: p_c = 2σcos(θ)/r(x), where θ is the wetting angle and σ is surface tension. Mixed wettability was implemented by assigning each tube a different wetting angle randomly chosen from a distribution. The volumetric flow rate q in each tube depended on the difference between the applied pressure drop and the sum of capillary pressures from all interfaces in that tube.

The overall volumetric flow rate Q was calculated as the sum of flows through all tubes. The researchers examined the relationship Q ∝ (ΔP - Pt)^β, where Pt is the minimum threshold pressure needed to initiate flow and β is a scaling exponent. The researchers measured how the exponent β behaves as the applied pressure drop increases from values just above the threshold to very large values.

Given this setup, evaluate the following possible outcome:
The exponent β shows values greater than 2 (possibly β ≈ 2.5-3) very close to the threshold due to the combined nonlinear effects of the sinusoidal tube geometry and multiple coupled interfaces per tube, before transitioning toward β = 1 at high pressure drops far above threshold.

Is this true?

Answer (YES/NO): NO